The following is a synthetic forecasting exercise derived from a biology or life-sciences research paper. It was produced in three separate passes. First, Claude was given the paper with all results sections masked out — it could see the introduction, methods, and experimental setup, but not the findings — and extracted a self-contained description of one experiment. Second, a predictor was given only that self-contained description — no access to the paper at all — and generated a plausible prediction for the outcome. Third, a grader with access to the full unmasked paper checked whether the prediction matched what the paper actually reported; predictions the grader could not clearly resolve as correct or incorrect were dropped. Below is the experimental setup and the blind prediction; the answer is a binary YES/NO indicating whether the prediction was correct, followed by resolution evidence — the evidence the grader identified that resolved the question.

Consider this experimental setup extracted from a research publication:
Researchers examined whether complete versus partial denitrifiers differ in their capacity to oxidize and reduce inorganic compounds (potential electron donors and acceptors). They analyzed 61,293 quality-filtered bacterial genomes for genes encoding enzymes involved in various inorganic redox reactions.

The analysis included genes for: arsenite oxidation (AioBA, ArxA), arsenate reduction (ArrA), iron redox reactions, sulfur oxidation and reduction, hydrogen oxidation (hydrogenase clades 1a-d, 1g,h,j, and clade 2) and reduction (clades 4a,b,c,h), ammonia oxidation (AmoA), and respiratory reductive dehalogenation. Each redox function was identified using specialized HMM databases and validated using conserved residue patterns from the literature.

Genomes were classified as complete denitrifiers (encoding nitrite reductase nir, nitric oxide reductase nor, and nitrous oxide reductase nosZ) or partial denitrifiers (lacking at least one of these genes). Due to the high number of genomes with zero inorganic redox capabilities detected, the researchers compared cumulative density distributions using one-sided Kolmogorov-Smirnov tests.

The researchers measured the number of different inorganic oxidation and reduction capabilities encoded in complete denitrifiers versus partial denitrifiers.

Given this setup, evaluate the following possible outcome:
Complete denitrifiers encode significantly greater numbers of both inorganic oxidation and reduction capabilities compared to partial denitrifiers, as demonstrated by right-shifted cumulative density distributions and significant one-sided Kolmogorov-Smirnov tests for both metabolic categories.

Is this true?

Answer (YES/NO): YES